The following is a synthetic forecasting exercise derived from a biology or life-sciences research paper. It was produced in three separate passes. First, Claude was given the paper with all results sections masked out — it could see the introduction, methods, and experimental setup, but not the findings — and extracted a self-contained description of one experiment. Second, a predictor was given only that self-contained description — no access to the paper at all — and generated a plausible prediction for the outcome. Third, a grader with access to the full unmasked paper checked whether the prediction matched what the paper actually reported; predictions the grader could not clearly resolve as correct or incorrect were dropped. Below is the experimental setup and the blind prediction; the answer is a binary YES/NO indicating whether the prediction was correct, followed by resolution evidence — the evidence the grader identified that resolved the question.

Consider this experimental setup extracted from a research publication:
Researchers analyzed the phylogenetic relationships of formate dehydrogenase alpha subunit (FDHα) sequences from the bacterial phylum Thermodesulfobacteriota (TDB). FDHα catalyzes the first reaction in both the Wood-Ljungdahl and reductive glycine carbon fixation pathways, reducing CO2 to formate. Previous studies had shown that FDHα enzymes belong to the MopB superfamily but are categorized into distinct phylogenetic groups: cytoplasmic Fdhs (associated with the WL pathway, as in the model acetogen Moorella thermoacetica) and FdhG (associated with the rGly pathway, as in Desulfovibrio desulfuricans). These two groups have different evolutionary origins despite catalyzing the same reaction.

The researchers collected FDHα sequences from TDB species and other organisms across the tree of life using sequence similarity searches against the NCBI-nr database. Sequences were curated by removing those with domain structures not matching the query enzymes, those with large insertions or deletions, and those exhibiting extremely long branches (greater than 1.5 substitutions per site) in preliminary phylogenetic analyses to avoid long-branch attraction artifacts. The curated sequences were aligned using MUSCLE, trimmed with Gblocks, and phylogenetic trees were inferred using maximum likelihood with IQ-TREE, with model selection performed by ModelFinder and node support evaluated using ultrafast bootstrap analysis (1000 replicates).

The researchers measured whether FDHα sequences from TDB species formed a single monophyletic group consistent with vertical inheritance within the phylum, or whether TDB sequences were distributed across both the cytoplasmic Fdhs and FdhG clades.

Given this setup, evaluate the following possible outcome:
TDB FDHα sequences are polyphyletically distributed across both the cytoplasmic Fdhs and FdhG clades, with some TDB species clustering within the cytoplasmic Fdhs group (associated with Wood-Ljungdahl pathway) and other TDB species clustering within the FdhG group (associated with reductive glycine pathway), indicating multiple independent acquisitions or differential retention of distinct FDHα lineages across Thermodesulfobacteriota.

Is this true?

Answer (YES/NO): NO